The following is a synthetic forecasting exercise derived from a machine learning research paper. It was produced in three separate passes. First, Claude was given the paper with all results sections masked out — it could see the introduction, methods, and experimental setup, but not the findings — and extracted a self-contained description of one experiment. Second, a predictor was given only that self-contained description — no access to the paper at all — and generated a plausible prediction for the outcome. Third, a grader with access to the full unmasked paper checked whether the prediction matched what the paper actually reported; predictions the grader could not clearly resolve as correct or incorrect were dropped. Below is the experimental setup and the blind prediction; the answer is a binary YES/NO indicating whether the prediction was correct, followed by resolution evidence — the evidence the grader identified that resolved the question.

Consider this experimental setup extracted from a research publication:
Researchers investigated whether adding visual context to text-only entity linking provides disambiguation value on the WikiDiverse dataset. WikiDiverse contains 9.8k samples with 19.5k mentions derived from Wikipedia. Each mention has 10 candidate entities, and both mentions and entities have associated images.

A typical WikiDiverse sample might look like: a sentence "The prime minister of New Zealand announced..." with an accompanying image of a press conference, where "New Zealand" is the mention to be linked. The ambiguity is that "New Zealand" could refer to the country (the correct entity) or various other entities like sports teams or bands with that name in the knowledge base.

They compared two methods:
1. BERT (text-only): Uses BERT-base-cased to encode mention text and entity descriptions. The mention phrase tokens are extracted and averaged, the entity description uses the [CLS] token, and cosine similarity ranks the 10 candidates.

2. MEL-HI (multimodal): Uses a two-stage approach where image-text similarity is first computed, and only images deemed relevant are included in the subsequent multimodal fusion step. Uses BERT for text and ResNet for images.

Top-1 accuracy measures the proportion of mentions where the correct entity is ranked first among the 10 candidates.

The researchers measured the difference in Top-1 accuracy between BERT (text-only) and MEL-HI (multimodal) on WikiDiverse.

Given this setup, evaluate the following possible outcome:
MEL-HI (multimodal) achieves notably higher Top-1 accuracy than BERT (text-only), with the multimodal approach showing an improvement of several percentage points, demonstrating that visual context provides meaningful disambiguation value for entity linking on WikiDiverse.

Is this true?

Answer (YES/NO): NO